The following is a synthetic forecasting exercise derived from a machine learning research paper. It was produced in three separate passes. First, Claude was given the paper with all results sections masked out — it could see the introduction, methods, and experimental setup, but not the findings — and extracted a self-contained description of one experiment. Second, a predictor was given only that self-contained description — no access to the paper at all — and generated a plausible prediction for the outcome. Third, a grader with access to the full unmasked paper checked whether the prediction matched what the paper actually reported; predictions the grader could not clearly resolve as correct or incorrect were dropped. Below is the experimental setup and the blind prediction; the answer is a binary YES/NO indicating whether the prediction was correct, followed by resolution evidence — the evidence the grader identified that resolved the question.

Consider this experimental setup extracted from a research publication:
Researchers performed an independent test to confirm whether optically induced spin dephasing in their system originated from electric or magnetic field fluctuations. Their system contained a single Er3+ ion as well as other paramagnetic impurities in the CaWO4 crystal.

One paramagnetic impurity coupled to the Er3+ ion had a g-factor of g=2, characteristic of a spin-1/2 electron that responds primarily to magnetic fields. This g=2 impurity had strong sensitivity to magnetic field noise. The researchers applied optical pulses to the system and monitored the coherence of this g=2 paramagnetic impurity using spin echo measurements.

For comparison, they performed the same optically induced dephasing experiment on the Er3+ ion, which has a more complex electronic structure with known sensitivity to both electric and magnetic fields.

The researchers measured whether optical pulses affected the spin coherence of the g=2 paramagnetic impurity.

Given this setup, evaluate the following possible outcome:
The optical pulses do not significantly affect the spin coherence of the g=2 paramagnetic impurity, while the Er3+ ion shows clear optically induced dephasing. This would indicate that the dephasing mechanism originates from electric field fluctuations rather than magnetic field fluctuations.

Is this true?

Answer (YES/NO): YES